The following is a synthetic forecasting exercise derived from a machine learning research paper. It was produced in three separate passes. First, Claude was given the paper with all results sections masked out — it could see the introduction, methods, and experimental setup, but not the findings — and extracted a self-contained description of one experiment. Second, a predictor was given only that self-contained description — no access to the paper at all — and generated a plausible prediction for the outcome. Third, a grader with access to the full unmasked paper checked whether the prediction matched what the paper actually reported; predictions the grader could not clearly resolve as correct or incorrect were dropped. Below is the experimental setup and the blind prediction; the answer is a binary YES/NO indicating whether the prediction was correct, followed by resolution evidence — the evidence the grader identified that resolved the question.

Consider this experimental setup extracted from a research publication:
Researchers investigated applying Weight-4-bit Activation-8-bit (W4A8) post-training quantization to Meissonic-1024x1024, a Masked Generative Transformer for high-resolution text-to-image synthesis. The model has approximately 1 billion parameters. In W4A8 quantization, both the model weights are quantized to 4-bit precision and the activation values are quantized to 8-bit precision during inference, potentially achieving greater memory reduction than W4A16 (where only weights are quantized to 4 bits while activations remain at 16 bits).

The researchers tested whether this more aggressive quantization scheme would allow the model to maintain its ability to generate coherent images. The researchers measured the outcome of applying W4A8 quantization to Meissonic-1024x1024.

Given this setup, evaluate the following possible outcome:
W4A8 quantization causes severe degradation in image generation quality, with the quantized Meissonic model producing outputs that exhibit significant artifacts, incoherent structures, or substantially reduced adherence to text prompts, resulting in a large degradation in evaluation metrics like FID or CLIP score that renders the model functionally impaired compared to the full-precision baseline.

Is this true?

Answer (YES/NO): YES